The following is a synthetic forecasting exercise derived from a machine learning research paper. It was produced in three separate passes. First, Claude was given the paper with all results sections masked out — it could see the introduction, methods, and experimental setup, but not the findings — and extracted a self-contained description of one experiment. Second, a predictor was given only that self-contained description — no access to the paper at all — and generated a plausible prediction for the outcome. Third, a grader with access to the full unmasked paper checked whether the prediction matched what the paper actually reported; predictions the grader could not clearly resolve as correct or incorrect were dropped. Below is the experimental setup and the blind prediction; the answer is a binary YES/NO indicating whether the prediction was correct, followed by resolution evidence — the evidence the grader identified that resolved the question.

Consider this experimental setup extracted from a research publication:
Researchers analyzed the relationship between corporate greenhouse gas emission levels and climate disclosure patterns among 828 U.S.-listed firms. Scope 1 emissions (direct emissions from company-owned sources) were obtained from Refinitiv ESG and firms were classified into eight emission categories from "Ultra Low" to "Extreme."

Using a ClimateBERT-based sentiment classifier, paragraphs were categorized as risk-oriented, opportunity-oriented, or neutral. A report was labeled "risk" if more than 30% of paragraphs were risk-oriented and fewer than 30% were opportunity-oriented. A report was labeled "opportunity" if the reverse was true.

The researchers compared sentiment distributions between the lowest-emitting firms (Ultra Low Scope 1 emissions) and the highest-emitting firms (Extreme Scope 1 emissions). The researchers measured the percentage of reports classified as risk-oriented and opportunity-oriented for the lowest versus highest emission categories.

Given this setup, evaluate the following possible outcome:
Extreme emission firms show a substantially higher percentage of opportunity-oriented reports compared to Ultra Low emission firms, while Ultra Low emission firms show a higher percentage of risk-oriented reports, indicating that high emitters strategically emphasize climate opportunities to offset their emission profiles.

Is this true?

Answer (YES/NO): NO